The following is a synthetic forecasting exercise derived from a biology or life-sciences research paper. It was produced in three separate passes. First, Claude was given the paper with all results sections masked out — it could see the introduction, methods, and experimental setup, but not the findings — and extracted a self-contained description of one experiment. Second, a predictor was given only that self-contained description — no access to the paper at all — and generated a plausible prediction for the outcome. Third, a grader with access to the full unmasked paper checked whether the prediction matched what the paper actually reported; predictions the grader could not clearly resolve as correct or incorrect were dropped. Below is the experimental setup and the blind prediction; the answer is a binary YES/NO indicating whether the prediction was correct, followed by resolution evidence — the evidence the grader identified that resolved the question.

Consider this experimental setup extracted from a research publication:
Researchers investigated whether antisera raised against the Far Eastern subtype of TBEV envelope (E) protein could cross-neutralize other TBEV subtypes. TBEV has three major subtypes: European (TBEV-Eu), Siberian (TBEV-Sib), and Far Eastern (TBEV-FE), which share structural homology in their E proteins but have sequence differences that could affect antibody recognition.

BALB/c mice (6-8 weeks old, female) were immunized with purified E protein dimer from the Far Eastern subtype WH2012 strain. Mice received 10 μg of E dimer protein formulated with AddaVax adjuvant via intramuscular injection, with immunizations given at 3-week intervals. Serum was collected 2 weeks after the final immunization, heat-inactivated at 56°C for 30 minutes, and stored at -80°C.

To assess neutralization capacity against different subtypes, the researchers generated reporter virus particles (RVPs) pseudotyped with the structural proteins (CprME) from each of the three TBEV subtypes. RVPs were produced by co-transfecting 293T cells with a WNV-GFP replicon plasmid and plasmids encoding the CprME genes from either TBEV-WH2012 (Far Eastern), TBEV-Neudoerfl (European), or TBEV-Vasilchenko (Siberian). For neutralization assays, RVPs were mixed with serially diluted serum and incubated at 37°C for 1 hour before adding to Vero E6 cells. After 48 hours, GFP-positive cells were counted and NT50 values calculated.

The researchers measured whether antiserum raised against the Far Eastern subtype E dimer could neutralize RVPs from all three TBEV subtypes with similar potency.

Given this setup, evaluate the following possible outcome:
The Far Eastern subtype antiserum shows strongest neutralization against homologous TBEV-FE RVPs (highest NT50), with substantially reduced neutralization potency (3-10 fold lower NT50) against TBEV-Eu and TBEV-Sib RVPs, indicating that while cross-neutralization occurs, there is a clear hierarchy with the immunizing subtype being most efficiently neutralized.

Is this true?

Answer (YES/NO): NO